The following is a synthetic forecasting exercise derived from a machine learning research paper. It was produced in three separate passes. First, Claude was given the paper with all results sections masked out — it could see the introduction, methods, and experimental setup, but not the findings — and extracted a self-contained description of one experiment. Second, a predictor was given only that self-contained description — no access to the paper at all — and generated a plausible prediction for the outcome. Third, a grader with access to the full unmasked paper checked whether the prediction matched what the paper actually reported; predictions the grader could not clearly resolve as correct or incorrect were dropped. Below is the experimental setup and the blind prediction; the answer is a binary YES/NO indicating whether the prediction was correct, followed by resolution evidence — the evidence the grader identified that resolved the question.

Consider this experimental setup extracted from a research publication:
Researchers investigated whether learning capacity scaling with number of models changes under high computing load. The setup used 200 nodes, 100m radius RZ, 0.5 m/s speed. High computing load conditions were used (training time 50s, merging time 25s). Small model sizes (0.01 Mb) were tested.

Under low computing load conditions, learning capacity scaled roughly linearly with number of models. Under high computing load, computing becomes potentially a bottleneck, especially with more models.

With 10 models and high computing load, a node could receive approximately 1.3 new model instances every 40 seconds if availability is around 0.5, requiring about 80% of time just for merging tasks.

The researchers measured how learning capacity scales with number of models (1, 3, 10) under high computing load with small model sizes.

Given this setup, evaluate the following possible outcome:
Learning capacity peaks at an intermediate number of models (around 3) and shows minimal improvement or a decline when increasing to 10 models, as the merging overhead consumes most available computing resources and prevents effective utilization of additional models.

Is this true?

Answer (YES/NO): NO